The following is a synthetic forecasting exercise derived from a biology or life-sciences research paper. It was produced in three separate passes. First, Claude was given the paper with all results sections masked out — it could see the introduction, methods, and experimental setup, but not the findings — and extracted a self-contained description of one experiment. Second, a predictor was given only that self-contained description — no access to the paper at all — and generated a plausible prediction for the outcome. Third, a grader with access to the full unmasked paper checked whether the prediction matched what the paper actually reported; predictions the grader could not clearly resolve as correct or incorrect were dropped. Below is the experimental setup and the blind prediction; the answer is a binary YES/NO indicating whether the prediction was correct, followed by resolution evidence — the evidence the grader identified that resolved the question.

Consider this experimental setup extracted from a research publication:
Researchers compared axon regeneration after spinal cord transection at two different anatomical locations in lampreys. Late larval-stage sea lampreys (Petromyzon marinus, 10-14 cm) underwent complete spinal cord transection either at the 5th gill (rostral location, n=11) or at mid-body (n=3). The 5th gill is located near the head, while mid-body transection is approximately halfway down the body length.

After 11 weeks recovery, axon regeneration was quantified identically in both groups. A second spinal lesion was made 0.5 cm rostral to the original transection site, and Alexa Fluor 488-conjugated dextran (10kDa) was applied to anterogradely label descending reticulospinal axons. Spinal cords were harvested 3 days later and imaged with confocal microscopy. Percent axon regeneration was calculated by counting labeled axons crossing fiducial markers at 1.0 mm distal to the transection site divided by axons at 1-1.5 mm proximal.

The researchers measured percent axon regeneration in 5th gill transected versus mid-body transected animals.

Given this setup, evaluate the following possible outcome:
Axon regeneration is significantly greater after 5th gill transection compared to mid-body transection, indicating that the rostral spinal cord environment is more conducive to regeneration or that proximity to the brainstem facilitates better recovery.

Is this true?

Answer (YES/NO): NO